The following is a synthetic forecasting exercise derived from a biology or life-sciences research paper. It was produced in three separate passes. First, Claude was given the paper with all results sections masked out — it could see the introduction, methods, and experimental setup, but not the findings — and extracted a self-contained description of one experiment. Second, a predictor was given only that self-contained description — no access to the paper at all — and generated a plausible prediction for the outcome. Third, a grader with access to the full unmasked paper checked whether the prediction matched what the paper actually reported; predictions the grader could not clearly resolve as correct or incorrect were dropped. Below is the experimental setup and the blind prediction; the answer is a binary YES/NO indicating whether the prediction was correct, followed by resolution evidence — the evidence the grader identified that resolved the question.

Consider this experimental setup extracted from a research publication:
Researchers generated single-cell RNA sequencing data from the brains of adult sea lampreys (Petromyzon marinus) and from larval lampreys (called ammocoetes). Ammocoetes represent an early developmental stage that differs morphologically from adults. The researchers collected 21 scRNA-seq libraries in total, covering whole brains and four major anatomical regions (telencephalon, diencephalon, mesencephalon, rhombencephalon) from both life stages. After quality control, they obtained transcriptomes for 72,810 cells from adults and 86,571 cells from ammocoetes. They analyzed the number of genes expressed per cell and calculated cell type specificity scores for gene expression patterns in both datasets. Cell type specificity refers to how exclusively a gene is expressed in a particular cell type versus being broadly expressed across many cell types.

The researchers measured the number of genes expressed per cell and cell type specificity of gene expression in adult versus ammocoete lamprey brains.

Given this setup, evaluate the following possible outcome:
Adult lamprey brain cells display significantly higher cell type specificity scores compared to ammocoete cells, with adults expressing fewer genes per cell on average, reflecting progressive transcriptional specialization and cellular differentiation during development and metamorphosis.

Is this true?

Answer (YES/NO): NO